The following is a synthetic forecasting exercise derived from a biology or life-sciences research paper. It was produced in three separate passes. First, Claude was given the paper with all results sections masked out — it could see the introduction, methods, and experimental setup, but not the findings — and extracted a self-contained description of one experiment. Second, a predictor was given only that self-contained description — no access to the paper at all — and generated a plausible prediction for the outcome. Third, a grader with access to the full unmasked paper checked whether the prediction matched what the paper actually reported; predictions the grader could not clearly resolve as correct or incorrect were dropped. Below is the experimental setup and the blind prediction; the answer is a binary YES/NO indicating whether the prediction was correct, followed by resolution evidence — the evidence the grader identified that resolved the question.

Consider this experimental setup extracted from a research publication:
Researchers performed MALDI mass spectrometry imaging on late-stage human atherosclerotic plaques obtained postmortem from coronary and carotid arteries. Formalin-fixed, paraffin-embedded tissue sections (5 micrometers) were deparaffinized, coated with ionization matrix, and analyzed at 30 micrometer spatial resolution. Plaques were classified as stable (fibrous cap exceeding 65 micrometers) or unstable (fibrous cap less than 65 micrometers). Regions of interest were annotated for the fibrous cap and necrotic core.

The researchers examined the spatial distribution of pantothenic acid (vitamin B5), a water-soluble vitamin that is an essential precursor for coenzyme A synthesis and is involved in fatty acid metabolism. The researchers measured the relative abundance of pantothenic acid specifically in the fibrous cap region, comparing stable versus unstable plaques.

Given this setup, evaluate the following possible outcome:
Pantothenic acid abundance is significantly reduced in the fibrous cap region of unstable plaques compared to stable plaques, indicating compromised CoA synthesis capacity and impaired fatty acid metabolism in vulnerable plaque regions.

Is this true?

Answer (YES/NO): YES